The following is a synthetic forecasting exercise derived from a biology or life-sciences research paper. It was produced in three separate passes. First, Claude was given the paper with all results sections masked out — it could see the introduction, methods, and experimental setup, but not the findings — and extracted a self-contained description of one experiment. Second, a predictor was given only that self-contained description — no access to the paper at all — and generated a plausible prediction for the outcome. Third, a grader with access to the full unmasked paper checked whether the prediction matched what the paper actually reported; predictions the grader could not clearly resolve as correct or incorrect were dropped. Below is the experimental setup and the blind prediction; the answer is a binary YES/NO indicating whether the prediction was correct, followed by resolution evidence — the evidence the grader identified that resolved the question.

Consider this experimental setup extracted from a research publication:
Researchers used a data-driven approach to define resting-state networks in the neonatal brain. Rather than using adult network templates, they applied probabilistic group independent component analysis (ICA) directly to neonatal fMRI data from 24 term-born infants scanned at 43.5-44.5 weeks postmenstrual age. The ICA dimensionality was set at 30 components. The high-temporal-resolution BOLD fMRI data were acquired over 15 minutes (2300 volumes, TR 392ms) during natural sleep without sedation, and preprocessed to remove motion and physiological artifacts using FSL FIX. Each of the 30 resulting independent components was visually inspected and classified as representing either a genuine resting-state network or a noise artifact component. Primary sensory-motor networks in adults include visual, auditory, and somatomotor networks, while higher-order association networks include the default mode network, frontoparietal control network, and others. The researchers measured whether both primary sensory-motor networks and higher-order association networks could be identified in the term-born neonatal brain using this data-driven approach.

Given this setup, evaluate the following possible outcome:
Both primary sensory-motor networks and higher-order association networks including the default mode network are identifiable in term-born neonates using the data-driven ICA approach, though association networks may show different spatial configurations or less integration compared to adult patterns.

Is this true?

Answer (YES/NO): NO